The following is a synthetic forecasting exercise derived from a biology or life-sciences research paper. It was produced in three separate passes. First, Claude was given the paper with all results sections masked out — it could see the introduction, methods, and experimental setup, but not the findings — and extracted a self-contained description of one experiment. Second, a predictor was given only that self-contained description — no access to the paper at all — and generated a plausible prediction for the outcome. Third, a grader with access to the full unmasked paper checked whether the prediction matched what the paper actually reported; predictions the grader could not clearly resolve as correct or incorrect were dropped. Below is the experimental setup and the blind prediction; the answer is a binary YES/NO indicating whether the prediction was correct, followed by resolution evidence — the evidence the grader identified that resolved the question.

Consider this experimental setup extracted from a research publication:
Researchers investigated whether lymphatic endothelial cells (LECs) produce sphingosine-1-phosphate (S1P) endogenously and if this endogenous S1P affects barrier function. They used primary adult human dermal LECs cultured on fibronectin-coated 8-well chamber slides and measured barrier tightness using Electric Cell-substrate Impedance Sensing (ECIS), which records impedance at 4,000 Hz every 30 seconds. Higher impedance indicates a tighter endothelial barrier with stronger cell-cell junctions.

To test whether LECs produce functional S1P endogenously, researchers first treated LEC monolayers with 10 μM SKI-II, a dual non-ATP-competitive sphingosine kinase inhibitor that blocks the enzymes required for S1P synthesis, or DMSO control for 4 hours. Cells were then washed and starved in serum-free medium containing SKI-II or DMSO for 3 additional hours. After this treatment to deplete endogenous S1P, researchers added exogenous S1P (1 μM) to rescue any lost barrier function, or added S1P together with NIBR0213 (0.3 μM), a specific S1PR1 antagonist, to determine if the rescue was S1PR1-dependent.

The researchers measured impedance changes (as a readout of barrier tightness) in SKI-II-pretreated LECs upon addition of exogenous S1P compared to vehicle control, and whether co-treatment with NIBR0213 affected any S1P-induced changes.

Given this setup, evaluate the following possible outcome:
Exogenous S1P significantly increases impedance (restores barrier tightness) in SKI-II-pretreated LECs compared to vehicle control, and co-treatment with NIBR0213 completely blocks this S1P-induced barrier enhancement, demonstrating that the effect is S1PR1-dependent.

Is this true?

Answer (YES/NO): YES